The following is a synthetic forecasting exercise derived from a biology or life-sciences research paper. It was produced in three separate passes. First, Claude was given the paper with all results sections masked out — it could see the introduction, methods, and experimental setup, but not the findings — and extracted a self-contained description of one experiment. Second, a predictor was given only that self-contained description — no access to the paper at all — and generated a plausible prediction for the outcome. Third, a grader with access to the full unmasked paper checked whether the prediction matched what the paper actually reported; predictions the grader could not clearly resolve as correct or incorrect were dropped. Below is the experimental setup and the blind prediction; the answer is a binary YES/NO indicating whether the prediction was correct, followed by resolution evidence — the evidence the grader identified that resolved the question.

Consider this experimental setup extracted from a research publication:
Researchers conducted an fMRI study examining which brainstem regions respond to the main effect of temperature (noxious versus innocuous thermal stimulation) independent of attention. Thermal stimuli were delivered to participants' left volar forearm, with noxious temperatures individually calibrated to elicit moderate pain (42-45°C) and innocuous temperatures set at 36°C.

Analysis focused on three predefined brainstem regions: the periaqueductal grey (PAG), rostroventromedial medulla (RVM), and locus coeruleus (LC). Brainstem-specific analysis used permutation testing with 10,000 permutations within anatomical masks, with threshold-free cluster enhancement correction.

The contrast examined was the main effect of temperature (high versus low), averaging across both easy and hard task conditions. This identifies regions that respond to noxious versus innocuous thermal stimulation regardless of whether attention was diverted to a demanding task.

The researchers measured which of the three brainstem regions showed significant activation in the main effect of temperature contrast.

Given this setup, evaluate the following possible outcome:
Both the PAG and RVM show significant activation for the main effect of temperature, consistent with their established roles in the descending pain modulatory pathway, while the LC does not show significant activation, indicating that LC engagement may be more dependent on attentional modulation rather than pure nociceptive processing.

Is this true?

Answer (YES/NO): NO